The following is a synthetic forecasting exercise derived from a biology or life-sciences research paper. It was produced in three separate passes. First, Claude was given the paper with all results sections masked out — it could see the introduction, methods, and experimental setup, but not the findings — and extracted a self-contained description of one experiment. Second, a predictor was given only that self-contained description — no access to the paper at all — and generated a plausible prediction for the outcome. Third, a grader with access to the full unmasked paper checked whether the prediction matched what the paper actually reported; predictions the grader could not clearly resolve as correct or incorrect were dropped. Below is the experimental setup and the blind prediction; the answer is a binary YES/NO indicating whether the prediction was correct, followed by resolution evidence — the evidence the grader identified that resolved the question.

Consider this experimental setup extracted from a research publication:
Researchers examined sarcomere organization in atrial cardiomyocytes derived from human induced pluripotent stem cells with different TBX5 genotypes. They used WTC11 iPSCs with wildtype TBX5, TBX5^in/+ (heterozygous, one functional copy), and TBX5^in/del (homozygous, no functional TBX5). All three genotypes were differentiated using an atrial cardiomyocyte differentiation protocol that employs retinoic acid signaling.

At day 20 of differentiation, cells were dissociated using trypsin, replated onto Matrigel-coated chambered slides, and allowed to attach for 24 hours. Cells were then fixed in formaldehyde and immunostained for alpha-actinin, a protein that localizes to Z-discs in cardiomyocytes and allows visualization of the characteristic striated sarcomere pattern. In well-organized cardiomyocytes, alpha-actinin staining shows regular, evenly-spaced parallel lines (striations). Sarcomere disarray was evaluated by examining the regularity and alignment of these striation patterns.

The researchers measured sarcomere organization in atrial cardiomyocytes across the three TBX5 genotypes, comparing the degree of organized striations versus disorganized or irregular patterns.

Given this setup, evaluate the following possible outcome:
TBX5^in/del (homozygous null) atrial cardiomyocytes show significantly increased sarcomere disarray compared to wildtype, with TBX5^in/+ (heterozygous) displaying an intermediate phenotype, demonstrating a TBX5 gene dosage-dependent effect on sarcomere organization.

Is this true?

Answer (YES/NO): YES